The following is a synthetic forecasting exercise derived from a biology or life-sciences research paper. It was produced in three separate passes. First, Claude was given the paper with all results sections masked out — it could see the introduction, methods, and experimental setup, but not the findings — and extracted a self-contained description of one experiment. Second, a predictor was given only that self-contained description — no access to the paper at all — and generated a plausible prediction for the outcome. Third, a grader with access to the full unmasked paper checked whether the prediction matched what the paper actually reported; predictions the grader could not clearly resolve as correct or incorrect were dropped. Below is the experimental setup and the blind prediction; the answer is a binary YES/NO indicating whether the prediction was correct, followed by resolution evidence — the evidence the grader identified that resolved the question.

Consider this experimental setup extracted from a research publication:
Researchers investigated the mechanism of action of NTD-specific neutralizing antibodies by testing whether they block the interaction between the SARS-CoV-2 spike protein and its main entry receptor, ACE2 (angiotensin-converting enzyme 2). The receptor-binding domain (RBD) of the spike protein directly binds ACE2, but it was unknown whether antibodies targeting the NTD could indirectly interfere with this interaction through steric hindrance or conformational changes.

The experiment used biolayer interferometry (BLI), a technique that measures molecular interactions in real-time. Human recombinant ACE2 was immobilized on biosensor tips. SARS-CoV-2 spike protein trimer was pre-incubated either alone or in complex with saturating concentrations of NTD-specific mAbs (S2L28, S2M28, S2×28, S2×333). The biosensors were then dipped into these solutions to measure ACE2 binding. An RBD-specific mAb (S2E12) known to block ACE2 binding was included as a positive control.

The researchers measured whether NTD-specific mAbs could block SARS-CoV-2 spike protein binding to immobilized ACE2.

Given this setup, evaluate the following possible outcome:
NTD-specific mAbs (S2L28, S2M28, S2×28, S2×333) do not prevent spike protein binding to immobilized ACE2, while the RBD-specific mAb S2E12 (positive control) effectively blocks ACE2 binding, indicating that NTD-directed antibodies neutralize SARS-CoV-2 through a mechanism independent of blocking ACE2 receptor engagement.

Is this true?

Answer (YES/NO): YES